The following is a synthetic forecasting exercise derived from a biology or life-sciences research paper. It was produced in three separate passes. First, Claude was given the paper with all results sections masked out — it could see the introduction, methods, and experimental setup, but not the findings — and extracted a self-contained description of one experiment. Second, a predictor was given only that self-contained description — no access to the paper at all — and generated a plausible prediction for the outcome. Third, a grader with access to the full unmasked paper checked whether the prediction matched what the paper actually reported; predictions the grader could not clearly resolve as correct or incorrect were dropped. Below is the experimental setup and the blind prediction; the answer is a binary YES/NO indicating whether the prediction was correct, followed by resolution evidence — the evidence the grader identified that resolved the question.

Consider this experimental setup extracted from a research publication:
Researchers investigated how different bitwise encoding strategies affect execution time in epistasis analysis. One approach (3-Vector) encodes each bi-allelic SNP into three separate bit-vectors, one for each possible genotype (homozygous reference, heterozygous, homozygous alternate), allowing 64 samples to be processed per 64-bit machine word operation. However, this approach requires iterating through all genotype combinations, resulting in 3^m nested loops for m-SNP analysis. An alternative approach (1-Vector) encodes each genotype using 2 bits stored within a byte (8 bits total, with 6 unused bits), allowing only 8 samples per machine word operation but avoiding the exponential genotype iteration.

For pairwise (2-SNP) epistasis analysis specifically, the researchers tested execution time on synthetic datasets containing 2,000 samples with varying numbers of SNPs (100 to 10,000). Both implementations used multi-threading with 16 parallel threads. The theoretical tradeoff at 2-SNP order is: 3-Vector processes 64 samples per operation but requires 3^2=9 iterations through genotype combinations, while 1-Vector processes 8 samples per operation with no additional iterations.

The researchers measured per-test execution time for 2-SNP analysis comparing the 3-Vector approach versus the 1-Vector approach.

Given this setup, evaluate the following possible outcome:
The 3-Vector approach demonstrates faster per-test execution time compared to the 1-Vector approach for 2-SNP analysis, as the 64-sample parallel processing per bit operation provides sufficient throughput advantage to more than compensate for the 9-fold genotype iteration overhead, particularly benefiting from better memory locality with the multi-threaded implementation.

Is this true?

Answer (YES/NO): YES